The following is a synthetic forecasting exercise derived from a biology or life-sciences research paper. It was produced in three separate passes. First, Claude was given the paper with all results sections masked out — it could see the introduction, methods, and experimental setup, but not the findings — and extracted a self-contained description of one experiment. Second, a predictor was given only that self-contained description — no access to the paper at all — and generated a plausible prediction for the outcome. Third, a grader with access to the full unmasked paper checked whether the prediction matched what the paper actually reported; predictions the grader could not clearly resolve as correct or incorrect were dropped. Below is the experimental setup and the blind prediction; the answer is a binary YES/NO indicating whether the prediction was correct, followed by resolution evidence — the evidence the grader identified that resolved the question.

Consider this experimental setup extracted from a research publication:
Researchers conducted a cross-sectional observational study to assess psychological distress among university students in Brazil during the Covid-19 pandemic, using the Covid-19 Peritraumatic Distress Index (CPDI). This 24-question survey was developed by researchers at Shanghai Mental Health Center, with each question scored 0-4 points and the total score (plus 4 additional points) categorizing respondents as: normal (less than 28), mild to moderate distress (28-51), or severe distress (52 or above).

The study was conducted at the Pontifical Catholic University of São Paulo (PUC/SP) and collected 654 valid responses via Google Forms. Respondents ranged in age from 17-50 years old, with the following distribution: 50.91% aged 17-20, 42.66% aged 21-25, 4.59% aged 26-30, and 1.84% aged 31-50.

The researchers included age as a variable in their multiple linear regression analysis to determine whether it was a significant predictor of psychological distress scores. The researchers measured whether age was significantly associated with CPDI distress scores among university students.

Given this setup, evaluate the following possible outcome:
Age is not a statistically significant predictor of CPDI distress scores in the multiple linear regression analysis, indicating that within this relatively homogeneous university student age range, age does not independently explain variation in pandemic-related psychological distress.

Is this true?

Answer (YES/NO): YES